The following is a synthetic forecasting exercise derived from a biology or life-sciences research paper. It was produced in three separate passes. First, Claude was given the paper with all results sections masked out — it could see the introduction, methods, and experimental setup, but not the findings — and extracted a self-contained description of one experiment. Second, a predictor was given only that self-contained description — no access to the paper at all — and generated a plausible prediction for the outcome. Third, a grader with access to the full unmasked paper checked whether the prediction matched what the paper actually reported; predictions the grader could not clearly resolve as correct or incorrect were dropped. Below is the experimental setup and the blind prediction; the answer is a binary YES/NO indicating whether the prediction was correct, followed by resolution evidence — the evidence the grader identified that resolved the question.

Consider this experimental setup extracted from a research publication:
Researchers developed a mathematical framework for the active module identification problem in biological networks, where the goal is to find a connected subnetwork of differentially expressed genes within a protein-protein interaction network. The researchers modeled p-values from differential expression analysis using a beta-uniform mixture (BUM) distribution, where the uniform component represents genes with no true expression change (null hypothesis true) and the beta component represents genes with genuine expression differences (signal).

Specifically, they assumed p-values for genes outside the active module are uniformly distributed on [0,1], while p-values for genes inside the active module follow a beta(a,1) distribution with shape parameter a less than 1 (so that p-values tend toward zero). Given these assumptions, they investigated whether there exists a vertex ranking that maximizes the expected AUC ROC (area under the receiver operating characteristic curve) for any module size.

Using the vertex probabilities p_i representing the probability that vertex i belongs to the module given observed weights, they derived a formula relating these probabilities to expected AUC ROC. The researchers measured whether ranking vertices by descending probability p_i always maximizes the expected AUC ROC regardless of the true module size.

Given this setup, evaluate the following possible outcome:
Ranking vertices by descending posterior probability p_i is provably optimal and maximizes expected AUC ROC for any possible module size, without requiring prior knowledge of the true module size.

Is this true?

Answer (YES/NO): YES